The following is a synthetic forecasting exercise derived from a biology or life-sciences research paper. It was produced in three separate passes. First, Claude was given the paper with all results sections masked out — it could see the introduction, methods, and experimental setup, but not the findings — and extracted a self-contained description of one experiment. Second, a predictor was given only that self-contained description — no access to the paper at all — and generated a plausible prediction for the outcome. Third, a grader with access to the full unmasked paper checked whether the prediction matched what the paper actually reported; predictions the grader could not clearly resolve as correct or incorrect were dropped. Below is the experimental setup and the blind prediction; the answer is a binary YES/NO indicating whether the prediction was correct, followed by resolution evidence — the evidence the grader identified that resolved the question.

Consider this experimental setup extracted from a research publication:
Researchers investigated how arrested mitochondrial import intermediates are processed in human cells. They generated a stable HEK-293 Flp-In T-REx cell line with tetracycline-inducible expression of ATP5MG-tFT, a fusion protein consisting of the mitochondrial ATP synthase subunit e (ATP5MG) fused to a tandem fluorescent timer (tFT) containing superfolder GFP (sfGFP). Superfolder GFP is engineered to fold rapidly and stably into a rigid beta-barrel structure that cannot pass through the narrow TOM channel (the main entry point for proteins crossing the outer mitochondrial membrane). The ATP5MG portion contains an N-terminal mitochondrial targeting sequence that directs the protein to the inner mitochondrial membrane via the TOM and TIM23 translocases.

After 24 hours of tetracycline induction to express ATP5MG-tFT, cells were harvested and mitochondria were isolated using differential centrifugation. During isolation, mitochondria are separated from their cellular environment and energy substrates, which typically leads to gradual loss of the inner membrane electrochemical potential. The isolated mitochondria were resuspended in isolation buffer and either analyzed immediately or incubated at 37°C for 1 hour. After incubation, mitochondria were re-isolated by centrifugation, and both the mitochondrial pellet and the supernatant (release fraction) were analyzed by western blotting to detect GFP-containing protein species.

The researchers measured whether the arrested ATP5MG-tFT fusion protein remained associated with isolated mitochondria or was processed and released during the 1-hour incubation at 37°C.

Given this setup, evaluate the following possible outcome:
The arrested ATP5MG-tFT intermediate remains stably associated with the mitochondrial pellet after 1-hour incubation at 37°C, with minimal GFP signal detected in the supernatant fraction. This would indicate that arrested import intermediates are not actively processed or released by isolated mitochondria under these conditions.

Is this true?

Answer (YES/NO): NO